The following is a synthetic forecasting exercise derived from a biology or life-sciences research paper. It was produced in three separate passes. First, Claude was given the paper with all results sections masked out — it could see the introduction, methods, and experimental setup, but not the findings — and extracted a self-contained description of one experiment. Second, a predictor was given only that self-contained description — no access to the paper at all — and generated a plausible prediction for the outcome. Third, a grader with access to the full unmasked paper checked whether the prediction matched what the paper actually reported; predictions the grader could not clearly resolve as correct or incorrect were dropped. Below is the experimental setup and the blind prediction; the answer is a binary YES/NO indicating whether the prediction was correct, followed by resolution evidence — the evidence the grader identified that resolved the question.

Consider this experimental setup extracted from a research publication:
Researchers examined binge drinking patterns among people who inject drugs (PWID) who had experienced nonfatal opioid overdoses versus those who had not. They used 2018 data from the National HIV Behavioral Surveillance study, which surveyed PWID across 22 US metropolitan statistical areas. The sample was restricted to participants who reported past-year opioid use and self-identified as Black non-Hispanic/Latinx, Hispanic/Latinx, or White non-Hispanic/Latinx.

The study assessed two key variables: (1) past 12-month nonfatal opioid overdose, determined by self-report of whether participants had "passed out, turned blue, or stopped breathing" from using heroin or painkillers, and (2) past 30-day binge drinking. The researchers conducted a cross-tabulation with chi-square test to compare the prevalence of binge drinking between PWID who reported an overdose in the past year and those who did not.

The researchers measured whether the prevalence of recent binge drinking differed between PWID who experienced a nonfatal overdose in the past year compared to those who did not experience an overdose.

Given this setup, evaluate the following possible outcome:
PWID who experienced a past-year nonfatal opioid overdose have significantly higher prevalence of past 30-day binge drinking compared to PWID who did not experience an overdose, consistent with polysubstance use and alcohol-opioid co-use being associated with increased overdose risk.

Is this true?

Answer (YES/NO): YES